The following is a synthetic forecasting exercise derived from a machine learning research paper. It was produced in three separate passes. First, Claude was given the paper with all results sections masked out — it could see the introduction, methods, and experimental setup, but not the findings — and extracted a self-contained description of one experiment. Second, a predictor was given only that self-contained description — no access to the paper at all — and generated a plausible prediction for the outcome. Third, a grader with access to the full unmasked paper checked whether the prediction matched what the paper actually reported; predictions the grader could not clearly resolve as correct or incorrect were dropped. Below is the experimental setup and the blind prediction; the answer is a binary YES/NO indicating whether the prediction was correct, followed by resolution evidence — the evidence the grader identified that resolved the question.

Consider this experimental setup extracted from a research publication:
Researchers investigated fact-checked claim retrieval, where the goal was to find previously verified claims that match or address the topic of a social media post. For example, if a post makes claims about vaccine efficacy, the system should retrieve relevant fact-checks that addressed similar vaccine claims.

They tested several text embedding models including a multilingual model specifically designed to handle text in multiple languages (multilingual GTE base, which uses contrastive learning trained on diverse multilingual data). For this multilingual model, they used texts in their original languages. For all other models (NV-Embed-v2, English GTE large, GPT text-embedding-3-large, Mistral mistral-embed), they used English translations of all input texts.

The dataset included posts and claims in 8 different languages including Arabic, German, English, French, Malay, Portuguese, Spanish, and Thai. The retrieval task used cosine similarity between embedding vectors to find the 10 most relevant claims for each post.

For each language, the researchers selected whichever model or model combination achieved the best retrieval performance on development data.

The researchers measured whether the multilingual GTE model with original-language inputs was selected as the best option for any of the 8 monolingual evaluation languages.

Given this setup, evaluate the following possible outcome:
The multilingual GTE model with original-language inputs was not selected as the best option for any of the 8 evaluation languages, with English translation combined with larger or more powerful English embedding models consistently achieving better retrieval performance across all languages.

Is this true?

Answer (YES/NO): YES